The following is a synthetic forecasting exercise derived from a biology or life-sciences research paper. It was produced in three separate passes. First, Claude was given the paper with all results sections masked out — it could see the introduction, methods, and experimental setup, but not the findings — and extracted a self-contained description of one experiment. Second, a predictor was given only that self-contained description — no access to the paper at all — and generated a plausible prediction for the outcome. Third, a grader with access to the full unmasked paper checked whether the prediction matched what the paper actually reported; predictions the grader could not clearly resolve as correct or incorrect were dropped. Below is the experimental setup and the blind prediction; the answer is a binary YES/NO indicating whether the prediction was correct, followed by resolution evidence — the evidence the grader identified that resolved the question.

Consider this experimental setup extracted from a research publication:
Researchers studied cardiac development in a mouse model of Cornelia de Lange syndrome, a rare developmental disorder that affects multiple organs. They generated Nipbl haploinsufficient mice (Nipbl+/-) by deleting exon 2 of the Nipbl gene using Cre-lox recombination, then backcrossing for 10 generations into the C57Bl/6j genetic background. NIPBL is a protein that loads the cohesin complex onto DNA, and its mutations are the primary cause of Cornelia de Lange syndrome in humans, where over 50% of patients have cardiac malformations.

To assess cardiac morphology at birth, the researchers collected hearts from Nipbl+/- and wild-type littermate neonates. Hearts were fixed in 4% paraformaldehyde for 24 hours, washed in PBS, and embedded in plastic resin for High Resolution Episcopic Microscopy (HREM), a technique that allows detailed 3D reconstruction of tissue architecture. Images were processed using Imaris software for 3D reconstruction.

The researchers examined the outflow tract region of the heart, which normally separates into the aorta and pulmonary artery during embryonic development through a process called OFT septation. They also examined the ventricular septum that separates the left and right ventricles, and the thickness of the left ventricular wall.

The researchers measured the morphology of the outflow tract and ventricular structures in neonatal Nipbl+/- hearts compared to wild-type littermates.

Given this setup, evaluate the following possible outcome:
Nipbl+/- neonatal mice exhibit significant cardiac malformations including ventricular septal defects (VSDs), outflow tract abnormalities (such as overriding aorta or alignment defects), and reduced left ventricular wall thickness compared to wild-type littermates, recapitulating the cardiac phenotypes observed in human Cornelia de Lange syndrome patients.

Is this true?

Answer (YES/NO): NO